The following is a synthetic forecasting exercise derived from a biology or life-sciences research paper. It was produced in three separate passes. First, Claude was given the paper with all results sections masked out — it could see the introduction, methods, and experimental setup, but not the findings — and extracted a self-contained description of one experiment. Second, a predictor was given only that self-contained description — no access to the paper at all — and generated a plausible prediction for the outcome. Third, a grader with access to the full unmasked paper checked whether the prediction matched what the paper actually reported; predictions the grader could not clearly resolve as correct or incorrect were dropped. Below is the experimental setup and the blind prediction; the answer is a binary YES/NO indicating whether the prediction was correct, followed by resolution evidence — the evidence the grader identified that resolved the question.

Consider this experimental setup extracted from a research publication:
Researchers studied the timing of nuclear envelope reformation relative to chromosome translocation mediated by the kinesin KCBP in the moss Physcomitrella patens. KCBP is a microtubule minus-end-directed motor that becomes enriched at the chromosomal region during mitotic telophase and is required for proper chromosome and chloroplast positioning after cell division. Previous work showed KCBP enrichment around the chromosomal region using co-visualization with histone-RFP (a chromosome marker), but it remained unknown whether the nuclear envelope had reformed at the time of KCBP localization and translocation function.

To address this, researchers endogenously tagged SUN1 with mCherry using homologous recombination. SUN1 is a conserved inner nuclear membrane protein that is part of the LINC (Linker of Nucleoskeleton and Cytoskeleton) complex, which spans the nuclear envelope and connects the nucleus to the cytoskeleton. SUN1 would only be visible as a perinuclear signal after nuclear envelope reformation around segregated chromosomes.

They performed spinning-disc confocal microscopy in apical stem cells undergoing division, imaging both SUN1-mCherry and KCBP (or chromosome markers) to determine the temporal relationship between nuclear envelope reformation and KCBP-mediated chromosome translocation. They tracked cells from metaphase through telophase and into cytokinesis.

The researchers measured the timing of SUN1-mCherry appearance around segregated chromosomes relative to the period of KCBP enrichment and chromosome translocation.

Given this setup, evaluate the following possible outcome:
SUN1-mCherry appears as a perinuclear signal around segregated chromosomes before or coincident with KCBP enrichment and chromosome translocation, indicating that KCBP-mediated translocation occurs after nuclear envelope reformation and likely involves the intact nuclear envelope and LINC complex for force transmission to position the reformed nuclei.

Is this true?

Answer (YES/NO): NO